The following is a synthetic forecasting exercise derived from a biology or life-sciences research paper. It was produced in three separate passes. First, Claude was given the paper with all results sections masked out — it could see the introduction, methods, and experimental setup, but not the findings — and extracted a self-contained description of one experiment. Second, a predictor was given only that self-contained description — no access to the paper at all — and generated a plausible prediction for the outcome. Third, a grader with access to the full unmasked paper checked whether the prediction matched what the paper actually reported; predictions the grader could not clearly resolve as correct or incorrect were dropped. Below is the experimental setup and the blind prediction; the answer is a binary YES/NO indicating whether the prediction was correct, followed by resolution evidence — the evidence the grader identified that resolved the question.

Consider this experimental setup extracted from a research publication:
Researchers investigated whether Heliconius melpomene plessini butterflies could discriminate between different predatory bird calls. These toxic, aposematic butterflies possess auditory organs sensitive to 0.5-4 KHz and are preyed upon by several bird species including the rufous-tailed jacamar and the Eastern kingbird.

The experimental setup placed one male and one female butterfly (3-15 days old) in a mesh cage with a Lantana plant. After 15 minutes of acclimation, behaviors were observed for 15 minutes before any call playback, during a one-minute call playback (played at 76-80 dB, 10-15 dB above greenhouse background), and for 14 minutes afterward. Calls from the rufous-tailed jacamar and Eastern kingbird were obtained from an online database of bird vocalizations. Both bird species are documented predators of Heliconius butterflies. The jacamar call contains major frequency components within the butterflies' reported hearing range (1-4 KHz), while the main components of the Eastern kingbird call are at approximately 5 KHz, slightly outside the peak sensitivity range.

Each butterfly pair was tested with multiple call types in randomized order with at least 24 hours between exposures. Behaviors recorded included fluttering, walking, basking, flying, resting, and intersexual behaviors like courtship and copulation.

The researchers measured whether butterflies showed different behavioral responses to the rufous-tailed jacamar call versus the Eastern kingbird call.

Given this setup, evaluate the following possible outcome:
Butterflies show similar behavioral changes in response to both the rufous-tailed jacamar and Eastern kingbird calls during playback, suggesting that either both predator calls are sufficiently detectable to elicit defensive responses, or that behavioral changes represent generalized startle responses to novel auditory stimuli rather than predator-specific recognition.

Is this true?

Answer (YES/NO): NO